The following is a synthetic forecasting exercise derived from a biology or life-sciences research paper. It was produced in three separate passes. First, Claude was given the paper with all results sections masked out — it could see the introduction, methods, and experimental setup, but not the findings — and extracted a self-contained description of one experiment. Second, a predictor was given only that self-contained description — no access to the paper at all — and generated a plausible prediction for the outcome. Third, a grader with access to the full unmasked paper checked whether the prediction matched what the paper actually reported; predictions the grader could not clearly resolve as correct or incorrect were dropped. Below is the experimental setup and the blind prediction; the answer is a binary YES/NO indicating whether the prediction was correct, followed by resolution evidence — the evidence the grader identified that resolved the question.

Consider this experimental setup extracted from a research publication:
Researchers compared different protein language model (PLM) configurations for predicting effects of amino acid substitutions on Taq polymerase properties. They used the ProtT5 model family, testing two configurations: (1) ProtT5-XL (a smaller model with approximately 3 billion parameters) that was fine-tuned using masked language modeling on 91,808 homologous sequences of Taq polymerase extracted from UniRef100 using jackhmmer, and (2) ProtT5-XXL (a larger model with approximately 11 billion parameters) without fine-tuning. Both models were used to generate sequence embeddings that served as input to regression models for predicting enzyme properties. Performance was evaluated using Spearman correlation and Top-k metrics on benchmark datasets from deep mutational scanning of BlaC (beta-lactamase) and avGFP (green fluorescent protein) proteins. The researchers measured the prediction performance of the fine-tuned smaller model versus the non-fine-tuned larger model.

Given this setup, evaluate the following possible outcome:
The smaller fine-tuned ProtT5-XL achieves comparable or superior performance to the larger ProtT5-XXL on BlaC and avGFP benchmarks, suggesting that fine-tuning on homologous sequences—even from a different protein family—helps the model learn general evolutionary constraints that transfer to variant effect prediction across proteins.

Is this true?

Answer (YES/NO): YES